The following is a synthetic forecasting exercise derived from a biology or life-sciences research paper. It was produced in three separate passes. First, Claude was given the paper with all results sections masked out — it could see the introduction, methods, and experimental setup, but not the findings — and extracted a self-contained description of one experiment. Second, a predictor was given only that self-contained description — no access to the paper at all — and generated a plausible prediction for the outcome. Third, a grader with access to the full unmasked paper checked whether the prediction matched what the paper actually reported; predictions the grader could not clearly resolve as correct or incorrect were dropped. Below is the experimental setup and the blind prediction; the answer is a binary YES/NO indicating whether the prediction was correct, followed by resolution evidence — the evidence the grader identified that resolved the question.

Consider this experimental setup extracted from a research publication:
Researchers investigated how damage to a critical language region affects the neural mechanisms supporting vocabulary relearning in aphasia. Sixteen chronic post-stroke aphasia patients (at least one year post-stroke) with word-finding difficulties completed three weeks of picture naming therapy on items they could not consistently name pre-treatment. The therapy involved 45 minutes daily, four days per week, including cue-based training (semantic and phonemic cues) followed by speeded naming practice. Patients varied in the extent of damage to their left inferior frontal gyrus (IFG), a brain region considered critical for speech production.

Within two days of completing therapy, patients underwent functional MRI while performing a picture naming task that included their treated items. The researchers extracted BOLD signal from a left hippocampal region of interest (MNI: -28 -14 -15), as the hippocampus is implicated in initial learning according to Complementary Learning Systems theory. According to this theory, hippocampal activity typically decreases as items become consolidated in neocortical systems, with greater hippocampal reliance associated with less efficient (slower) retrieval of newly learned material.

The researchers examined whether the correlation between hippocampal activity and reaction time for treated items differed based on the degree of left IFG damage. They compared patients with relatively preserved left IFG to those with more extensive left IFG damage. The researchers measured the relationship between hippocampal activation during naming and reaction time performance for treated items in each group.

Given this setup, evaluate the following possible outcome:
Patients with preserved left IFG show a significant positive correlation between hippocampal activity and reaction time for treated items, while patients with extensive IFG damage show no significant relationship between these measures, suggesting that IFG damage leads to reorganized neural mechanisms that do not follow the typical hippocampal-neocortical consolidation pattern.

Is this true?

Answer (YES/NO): NO